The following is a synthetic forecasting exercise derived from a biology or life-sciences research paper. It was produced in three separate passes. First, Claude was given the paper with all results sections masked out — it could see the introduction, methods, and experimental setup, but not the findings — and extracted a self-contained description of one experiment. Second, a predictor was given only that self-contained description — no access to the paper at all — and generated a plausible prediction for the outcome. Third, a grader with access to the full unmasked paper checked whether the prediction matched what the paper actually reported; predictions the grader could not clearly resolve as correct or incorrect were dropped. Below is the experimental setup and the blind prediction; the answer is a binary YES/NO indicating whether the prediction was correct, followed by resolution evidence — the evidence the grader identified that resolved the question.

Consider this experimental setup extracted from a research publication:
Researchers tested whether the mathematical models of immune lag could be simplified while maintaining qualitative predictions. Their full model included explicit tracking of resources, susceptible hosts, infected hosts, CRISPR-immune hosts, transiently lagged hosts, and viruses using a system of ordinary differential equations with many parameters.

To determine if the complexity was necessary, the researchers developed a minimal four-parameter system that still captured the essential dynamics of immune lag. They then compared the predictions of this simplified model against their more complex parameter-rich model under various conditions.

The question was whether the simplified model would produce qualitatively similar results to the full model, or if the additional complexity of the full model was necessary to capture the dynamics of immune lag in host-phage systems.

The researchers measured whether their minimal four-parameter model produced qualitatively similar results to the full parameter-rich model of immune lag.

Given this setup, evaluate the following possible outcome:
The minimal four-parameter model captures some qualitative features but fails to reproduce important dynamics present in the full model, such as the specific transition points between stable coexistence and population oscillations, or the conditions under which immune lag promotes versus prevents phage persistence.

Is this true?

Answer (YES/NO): NO